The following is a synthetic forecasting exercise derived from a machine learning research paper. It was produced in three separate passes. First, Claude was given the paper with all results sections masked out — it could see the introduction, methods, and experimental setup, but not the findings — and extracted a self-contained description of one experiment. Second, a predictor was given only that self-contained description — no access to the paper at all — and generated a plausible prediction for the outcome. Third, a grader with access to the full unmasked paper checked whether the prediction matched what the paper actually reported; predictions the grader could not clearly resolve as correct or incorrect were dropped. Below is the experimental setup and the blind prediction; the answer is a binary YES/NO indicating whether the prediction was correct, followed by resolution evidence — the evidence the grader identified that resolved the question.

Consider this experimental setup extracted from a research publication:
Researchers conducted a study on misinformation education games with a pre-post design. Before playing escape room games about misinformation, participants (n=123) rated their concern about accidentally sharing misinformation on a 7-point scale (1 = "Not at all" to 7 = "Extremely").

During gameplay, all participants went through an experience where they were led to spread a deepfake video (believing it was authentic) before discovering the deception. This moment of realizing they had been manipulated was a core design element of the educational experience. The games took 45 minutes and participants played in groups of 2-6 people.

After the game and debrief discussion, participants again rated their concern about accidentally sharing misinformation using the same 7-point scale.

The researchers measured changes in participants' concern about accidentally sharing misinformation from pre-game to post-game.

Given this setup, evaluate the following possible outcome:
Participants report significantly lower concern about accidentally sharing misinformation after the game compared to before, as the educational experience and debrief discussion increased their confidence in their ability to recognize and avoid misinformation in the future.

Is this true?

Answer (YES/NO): NO